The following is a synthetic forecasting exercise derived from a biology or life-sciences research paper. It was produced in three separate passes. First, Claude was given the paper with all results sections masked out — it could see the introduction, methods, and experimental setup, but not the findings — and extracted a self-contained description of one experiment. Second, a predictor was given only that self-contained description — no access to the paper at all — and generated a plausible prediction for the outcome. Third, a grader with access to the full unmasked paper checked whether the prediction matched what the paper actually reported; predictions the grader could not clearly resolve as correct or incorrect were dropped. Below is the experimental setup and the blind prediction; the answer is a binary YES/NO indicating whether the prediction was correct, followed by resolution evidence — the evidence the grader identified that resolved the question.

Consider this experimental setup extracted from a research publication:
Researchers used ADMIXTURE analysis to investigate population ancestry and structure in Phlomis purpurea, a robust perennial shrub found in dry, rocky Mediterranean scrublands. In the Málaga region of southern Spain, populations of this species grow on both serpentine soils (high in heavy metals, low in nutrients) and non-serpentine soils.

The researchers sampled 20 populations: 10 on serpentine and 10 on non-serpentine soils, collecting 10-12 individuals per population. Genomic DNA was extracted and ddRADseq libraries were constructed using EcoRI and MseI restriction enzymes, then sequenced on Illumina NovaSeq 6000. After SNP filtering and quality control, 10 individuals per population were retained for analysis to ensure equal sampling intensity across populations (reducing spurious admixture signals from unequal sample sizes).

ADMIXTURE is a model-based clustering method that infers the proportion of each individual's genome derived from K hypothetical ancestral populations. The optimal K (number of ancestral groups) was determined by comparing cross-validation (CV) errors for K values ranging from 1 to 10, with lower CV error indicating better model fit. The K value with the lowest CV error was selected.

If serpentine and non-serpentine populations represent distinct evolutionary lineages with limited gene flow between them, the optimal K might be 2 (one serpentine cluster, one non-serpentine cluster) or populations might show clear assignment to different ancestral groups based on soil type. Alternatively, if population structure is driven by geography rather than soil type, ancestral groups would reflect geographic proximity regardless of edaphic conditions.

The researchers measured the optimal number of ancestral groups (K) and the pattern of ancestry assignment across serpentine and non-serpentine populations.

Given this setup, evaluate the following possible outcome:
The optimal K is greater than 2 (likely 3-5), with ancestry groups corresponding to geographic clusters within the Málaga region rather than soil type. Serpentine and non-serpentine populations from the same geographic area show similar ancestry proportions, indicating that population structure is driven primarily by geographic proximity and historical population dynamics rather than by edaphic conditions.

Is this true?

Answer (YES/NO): NO